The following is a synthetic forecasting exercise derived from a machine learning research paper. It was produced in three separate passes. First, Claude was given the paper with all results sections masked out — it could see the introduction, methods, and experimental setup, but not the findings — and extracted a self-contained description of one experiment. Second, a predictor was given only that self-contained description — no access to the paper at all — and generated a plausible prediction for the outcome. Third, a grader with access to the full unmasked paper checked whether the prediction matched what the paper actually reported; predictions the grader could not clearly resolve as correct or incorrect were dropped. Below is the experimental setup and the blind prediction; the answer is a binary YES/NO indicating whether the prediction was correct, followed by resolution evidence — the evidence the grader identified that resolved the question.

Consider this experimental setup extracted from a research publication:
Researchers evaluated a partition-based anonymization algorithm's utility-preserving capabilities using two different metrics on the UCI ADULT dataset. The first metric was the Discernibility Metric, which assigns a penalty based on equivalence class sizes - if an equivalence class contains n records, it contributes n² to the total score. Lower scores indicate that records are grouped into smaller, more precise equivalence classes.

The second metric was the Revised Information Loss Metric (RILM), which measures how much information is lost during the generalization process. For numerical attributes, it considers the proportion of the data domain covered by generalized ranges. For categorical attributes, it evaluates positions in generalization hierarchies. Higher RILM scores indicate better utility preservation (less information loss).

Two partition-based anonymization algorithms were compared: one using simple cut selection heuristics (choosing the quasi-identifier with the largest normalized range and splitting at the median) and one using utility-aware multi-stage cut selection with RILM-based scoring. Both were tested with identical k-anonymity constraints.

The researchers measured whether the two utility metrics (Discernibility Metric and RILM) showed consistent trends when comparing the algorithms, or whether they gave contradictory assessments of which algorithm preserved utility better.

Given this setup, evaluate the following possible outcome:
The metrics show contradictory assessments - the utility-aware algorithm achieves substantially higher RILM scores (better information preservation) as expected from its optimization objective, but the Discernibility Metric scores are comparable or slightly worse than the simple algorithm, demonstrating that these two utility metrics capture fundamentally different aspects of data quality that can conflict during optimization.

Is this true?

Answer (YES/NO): NO